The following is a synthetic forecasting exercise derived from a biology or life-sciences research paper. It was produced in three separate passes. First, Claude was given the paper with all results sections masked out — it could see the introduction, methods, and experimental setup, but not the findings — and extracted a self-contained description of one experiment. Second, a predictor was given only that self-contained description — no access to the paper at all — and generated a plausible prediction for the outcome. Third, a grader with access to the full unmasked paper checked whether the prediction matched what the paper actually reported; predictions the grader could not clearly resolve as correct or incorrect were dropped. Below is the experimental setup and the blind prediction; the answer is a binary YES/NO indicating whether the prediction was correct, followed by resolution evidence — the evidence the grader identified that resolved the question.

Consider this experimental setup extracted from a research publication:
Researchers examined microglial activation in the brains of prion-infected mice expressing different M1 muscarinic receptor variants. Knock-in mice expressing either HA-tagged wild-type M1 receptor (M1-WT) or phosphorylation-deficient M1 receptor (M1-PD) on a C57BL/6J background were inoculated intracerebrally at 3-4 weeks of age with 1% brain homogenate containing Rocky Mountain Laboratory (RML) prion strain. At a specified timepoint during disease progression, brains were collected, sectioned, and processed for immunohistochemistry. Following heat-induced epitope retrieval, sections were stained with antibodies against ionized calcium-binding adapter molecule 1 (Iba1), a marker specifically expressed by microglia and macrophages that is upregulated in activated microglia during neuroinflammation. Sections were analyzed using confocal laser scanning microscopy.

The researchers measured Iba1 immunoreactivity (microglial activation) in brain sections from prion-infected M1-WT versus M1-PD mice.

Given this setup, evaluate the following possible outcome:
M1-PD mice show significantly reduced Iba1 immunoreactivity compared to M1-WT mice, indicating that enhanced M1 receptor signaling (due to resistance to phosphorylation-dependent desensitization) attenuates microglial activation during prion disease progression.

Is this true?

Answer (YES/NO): NO